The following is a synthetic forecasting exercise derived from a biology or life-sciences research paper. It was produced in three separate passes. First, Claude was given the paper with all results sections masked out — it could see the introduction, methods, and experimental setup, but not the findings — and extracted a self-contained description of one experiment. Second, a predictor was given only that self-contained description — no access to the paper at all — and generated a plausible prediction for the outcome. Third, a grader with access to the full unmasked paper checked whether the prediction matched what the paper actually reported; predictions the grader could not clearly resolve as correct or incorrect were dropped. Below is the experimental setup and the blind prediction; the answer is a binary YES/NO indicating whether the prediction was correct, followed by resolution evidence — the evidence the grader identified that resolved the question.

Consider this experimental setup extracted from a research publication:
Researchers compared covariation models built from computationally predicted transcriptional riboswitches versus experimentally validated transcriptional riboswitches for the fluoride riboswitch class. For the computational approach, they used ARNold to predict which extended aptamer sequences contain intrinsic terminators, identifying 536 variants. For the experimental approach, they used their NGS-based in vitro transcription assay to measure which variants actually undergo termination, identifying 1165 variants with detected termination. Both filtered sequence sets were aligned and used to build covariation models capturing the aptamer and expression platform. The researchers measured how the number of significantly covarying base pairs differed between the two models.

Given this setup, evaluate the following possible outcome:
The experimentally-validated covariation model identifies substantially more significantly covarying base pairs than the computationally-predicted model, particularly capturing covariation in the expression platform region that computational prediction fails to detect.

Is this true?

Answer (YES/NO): NO